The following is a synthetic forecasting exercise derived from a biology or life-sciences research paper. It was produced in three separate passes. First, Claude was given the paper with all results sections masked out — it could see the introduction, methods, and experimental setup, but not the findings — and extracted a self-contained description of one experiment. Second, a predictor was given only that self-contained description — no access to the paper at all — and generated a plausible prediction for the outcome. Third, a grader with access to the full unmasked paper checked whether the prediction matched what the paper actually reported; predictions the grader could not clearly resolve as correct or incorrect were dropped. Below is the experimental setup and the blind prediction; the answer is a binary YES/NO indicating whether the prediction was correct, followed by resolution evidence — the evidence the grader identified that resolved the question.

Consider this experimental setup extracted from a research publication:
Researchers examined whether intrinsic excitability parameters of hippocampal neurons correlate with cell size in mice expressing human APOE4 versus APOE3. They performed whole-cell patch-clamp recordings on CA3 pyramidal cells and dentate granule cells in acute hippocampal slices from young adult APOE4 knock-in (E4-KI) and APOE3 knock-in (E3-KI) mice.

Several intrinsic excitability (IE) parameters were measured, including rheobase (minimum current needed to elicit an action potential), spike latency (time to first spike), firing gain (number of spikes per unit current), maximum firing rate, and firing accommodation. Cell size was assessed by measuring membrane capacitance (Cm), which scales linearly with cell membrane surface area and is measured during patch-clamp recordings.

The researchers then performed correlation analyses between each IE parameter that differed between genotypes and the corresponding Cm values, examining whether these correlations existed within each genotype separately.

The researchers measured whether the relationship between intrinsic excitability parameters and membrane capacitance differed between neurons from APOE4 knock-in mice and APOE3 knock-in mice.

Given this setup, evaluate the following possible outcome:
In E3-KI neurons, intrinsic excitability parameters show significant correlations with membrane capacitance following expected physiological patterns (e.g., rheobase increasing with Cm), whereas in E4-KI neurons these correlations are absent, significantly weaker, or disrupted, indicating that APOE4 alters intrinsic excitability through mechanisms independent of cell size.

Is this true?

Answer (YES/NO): NO